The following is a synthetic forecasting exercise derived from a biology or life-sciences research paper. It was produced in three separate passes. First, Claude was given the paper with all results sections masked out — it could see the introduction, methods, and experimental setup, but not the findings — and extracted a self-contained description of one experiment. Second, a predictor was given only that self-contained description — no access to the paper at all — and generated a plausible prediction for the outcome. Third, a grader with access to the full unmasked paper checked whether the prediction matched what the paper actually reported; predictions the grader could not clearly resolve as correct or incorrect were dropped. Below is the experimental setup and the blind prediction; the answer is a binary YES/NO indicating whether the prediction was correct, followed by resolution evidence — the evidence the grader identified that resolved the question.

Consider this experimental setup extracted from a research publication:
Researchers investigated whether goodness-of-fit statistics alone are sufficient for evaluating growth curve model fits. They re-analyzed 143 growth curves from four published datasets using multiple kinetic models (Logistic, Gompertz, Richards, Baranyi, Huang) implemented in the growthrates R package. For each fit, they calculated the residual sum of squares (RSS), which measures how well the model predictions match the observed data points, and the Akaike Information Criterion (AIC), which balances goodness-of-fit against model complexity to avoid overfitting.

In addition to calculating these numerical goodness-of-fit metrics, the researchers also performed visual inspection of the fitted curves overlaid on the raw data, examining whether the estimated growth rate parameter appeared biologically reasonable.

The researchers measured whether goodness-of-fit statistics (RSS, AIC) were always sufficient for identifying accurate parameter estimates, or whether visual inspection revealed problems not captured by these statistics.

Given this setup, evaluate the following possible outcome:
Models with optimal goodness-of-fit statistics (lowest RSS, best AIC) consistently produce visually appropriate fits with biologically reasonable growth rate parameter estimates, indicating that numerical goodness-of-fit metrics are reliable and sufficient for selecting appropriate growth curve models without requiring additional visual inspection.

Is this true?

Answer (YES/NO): NO